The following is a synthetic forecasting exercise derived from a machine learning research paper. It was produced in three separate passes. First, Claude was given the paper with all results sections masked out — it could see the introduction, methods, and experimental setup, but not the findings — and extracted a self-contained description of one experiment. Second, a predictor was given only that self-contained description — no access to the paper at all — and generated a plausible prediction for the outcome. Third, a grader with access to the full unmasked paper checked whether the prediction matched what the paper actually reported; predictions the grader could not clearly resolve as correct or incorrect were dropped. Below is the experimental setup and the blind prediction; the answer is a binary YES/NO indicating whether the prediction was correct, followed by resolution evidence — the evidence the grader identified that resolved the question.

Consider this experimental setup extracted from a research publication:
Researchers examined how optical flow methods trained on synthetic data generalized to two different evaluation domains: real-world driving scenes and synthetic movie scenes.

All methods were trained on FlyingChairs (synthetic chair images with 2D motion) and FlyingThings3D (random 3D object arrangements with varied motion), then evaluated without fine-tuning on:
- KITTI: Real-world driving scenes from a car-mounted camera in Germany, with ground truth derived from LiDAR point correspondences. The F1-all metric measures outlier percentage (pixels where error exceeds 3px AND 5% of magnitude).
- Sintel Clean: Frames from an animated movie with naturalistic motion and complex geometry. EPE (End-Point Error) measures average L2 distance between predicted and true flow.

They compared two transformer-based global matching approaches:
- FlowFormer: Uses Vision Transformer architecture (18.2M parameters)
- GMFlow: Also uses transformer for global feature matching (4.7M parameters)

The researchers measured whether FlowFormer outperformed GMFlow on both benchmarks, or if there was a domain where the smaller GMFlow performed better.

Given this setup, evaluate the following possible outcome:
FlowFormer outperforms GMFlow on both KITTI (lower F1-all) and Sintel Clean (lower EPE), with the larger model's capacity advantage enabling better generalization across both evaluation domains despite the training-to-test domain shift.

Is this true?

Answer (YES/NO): YES